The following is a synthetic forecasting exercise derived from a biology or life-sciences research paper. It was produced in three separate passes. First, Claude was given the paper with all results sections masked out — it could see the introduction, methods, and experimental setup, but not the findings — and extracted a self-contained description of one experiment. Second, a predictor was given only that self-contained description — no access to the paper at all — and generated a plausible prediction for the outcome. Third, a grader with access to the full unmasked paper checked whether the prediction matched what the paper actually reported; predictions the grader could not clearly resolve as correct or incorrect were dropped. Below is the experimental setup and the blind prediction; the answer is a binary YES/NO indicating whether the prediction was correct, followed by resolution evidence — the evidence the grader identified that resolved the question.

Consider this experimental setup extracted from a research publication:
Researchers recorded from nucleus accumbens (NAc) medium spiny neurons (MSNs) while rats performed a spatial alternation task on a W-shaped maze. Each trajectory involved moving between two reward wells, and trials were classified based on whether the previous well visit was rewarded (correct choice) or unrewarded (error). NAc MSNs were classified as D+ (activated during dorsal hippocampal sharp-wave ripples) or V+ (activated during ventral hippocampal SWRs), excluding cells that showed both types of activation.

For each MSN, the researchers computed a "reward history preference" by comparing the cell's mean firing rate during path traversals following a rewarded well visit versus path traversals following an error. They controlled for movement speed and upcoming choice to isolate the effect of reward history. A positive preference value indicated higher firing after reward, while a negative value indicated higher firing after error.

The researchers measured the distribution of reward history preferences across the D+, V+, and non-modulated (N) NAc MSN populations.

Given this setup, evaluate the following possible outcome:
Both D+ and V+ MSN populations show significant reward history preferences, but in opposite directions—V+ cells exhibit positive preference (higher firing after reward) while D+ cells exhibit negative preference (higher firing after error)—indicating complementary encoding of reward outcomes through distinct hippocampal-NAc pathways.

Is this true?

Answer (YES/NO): NO